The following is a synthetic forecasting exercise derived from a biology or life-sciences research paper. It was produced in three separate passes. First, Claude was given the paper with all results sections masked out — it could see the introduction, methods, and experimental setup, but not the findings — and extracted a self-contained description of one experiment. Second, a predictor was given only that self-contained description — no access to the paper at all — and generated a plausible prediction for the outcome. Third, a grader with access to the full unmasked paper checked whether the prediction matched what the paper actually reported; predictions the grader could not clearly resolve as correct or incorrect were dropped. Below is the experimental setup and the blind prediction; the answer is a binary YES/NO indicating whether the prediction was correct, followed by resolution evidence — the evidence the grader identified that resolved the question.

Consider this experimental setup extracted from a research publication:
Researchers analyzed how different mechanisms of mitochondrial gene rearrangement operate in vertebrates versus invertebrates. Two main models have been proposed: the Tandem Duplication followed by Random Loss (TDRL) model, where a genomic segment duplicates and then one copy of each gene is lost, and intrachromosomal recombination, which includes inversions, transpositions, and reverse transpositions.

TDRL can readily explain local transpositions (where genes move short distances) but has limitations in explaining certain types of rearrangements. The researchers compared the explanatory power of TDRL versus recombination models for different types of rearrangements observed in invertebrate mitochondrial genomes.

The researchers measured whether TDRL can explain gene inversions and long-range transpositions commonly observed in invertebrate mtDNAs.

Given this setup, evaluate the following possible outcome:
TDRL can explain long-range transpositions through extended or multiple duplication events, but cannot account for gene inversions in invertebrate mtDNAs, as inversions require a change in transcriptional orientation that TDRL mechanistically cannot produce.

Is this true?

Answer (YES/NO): NO